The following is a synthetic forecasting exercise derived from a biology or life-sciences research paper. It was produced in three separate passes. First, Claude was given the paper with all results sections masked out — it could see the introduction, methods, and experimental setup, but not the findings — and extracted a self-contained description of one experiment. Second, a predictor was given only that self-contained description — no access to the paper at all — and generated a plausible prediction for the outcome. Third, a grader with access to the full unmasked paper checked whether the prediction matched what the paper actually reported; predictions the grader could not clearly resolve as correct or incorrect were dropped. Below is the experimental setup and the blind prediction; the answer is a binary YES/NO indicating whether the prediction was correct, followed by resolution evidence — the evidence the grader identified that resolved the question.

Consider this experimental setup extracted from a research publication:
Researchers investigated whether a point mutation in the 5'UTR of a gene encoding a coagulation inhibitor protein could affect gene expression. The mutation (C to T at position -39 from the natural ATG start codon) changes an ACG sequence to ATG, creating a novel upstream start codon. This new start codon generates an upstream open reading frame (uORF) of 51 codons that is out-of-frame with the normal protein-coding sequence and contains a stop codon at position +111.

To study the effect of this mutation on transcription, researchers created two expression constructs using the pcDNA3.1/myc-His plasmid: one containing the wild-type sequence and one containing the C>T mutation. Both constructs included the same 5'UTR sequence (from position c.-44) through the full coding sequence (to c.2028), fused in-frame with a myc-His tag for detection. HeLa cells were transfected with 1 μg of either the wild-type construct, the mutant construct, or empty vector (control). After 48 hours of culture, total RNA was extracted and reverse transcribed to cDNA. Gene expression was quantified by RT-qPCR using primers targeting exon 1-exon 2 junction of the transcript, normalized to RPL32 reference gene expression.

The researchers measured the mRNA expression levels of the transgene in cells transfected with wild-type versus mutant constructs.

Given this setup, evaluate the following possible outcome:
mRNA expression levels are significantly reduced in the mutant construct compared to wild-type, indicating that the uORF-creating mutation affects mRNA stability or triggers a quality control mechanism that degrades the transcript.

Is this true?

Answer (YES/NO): NO